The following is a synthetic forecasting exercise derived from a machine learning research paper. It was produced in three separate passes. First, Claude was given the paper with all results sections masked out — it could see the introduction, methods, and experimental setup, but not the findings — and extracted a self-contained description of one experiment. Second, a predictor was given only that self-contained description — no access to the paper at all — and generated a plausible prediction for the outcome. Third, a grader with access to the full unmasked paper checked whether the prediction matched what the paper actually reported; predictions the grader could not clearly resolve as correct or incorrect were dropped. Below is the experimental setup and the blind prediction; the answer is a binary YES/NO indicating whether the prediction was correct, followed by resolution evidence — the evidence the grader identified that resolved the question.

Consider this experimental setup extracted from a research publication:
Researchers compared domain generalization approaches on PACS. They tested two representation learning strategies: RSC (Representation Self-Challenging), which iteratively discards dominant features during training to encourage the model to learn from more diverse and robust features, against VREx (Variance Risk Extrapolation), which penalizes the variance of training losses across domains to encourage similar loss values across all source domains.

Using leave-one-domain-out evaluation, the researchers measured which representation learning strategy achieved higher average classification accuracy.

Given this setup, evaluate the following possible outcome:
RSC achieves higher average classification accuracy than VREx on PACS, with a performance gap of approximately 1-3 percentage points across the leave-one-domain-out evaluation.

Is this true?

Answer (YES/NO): NO